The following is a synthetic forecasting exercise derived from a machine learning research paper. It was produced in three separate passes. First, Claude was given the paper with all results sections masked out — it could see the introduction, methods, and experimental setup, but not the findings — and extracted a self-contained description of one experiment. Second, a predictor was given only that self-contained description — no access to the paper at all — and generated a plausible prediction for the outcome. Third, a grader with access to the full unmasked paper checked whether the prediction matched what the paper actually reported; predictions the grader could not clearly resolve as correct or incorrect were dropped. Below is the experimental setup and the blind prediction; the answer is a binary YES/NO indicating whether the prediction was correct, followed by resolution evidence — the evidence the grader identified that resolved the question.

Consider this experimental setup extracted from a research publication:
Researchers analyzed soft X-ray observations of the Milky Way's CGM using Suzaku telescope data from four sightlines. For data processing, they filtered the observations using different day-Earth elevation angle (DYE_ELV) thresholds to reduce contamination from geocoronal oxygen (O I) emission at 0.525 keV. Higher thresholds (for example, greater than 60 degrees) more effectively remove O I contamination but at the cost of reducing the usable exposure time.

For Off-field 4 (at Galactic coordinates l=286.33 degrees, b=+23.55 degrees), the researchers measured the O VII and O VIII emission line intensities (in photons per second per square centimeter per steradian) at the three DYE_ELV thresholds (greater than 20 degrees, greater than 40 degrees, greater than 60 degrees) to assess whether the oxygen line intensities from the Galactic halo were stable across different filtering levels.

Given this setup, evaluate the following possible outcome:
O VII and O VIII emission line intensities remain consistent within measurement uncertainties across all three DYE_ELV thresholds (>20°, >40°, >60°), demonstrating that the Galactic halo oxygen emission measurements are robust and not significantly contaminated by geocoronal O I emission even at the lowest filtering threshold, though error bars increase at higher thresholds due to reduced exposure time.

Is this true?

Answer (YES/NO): NO